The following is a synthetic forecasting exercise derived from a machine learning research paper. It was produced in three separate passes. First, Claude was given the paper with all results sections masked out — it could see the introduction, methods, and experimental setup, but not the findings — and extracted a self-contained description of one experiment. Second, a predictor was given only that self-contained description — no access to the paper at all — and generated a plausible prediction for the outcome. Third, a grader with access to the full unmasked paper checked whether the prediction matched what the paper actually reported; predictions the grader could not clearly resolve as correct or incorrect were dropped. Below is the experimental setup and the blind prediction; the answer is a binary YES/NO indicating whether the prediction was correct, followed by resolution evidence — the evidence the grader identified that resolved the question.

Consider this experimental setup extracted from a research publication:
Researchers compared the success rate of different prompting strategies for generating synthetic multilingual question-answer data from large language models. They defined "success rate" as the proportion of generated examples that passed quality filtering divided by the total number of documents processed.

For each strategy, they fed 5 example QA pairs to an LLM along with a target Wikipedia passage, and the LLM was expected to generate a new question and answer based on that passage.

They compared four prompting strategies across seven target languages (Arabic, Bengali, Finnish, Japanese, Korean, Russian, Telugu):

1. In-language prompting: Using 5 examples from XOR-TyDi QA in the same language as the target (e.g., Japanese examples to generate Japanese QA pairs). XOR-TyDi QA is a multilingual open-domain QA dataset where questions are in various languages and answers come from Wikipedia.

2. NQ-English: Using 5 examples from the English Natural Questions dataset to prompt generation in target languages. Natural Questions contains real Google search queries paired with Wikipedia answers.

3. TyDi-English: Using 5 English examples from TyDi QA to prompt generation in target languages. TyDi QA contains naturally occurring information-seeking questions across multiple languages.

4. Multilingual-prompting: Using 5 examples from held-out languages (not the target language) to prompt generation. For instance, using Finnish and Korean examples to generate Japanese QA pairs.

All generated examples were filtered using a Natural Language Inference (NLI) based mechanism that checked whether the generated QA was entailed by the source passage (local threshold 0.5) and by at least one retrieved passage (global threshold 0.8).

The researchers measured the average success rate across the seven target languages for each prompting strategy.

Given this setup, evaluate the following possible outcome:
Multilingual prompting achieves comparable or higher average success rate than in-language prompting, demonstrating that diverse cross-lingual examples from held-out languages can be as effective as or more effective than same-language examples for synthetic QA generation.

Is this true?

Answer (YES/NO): NO